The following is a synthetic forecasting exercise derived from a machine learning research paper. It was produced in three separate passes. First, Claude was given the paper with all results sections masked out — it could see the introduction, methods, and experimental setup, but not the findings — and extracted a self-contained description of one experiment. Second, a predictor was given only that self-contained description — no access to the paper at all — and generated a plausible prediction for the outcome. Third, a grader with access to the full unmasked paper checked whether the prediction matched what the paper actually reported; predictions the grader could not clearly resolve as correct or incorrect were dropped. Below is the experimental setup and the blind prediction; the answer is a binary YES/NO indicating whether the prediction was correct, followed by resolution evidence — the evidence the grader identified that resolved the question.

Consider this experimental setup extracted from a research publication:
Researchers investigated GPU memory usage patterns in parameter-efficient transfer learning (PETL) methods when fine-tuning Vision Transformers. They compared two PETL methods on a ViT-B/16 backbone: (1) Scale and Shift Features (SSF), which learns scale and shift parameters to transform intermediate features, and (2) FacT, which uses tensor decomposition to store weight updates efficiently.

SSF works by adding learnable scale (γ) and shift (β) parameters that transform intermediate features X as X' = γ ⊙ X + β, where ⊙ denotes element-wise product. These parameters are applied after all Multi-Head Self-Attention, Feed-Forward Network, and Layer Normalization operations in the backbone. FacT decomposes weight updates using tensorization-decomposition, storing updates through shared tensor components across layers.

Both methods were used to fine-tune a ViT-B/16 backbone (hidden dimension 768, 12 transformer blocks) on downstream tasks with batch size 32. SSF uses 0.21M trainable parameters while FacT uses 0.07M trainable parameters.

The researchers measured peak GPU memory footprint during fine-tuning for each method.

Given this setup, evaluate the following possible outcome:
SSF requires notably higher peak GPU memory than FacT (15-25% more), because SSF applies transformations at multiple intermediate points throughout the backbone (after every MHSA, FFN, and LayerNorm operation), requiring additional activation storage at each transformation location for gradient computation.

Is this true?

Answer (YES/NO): NO